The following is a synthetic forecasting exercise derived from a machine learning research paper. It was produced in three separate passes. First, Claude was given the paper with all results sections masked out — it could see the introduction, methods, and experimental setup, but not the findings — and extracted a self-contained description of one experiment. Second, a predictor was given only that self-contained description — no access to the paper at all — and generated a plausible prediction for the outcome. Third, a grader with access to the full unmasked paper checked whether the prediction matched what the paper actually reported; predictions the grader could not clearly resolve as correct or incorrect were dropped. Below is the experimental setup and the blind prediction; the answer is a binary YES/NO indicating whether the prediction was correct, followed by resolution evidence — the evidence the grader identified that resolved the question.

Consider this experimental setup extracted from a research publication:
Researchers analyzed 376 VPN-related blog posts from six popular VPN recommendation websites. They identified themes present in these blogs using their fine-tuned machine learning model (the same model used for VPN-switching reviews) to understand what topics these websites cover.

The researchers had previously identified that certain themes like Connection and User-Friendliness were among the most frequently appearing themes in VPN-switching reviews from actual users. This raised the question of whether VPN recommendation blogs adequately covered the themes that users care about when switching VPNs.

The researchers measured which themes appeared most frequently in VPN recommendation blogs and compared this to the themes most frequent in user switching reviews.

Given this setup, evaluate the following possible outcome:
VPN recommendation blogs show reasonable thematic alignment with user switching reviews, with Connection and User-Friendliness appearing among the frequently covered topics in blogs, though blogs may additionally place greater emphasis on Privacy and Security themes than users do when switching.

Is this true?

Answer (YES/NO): NO